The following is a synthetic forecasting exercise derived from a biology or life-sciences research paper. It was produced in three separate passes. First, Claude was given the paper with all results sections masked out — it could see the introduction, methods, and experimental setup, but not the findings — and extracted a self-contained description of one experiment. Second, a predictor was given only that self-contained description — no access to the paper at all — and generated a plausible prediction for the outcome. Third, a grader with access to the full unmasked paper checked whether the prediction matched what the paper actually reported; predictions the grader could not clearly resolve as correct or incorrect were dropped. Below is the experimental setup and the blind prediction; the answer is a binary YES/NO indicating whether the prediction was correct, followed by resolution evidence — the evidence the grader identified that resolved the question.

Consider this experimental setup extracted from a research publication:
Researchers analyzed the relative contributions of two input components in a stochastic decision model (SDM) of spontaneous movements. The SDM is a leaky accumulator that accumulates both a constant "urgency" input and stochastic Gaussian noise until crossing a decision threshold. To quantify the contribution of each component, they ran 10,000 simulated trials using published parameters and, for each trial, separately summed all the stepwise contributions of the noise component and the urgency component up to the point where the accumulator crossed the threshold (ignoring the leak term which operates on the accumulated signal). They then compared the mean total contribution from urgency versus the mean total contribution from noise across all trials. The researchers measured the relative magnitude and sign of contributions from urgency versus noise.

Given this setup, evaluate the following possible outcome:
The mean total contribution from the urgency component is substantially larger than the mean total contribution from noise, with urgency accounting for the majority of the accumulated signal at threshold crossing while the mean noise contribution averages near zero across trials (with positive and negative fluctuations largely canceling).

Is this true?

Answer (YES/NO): YES